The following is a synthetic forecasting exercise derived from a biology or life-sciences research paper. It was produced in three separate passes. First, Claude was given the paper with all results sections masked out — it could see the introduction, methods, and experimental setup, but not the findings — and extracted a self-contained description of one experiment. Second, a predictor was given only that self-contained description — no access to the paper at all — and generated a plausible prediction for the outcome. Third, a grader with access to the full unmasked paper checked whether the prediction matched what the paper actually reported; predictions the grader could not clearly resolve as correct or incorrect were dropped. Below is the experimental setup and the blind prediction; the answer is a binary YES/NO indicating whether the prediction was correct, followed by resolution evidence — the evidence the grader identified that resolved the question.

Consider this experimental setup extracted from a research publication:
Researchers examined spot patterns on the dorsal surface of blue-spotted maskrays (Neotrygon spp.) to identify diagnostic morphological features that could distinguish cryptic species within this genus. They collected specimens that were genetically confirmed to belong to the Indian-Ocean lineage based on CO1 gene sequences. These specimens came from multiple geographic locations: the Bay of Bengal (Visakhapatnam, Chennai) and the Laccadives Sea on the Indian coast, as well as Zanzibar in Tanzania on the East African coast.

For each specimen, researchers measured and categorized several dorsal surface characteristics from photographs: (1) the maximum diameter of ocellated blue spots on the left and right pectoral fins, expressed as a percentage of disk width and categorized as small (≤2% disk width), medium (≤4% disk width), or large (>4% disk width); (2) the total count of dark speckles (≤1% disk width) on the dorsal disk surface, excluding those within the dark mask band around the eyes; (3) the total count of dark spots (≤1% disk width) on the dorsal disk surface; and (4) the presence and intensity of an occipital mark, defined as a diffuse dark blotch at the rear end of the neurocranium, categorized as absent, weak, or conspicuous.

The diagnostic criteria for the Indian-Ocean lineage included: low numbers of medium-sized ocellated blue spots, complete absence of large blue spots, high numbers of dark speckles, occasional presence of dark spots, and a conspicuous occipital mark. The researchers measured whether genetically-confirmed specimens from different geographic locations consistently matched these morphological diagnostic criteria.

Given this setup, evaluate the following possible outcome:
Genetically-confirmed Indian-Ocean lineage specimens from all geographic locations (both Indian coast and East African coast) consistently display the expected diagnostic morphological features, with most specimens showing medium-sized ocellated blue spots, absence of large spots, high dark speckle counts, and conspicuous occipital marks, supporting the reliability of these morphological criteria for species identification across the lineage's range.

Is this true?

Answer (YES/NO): NO